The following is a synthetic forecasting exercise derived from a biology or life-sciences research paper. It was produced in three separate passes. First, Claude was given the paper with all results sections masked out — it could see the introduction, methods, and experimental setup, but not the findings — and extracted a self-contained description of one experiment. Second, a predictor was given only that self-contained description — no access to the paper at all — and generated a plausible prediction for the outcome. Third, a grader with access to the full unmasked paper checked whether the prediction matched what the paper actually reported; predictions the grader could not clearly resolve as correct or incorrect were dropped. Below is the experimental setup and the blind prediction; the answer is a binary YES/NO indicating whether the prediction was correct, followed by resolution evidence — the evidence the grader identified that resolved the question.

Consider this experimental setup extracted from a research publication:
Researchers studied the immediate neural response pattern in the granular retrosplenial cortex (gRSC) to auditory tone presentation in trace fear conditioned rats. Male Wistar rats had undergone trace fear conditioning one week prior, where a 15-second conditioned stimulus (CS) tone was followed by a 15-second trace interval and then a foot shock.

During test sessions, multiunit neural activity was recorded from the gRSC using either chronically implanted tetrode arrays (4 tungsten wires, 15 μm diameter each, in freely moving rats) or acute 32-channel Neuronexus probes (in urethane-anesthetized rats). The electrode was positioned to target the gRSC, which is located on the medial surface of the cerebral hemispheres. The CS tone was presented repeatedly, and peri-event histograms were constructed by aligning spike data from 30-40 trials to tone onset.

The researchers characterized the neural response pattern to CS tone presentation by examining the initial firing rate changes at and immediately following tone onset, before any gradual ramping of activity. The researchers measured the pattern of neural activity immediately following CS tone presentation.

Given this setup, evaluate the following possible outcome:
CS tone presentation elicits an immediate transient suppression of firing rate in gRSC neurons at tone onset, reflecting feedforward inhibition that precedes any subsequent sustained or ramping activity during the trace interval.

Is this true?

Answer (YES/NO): NO